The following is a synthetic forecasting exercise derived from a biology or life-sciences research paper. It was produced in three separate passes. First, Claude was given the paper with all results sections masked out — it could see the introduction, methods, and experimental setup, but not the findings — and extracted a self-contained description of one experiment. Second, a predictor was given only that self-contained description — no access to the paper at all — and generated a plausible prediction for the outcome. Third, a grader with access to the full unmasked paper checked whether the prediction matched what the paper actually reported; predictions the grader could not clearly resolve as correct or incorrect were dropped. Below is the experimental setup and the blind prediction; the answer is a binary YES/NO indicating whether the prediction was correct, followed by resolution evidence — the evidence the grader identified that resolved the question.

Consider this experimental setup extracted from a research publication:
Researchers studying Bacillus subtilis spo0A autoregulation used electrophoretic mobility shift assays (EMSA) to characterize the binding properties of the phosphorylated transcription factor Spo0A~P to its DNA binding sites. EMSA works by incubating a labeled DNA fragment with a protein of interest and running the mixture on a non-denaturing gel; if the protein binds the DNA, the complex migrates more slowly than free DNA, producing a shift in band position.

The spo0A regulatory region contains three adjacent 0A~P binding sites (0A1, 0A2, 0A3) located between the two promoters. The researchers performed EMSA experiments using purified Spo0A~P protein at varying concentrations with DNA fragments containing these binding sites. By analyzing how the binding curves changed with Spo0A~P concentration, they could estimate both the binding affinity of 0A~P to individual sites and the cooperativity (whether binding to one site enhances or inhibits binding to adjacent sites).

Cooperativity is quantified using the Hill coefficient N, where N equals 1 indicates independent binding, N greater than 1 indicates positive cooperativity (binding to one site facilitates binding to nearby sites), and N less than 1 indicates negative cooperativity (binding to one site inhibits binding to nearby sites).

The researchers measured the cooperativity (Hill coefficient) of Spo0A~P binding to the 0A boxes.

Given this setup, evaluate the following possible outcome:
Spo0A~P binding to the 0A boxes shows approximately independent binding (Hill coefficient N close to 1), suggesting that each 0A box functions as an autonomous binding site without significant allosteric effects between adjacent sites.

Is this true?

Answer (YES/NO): NO